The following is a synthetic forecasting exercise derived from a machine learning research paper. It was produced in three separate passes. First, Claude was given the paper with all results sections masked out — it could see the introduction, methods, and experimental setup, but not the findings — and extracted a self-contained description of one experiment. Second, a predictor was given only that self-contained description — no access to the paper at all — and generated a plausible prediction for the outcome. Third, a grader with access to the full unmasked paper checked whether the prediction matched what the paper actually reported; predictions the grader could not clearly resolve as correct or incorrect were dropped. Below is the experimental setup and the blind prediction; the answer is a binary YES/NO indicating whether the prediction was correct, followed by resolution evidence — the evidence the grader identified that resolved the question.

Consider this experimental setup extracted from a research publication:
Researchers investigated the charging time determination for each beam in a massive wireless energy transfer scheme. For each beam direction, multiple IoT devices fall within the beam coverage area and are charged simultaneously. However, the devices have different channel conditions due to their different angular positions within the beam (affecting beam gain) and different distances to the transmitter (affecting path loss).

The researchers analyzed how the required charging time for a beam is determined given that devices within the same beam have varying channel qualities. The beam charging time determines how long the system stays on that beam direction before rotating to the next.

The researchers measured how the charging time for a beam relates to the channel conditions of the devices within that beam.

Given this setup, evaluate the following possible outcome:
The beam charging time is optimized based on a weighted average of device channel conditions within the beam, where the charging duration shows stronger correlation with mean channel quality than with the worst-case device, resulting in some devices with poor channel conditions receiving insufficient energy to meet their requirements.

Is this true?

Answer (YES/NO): NO